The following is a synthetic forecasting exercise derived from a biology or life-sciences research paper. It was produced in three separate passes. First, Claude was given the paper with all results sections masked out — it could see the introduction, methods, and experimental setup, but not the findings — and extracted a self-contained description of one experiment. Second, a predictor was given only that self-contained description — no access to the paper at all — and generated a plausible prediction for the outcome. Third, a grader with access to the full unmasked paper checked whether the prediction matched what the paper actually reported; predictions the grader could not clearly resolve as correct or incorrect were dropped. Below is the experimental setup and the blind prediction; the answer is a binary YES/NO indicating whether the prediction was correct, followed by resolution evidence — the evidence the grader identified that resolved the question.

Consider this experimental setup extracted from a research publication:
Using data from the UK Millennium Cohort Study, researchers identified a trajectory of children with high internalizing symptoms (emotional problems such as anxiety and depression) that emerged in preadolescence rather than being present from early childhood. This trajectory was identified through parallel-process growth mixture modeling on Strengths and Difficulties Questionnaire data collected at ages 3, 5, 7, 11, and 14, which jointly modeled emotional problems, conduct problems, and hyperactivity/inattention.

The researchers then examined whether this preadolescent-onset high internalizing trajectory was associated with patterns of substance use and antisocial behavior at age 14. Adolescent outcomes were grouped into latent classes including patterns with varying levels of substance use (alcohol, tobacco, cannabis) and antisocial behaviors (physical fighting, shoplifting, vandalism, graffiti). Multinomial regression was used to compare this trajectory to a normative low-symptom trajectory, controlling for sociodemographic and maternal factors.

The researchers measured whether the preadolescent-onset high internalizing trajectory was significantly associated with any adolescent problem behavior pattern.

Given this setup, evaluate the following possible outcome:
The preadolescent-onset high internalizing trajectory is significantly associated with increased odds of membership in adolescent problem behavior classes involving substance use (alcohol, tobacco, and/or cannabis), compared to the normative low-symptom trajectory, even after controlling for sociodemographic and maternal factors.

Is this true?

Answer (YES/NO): NO